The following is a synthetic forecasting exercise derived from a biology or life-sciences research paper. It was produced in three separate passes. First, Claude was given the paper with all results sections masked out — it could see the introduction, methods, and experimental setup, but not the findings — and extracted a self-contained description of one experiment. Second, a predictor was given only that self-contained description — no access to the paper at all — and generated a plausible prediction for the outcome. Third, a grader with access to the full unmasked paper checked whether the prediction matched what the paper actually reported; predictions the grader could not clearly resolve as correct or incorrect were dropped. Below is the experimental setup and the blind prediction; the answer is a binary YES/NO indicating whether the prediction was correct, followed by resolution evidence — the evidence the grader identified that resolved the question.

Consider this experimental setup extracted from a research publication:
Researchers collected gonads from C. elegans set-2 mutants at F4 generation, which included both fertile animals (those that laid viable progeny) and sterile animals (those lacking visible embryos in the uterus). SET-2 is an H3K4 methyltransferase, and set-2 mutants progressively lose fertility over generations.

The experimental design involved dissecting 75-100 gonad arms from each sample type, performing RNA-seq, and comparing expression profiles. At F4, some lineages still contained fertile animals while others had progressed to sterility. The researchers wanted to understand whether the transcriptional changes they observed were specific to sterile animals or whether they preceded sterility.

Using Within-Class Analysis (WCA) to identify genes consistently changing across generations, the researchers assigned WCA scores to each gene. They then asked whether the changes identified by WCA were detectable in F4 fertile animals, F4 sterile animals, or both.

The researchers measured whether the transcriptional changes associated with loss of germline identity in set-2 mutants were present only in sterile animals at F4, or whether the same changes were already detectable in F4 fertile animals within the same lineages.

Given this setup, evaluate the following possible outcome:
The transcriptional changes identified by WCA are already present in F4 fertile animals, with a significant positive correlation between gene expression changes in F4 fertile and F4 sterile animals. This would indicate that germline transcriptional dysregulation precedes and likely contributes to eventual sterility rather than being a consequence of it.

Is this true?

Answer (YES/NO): YES